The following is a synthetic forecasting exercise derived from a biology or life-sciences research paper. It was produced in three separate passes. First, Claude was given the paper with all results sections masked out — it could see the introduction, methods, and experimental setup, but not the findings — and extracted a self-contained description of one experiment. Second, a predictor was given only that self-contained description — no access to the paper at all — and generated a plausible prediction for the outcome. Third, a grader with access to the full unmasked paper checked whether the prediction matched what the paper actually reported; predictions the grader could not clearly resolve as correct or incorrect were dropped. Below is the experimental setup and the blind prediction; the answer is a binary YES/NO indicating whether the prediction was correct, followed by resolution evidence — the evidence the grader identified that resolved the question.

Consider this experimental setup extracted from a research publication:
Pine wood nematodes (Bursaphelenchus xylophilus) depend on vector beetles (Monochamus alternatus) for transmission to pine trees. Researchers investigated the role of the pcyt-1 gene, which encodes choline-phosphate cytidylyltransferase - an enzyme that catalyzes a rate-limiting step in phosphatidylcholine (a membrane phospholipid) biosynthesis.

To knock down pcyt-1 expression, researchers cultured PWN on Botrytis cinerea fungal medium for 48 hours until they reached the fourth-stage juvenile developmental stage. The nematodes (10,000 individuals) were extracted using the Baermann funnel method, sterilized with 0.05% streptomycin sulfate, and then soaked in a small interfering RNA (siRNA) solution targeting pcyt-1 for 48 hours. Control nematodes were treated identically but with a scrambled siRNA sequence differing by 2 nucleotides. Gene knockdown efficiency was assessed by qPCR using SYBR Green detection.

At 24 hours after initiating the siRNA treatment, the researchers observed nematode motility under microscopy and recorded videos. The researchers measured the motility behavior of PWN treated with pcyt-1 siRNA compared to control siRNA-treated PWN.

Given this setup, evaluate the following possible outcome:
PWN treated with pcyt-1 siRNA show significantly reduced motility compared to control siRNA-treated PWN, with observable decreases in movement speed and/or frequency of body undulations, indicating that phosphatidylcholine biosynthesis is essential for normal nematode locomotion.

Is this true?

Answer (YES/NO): YES